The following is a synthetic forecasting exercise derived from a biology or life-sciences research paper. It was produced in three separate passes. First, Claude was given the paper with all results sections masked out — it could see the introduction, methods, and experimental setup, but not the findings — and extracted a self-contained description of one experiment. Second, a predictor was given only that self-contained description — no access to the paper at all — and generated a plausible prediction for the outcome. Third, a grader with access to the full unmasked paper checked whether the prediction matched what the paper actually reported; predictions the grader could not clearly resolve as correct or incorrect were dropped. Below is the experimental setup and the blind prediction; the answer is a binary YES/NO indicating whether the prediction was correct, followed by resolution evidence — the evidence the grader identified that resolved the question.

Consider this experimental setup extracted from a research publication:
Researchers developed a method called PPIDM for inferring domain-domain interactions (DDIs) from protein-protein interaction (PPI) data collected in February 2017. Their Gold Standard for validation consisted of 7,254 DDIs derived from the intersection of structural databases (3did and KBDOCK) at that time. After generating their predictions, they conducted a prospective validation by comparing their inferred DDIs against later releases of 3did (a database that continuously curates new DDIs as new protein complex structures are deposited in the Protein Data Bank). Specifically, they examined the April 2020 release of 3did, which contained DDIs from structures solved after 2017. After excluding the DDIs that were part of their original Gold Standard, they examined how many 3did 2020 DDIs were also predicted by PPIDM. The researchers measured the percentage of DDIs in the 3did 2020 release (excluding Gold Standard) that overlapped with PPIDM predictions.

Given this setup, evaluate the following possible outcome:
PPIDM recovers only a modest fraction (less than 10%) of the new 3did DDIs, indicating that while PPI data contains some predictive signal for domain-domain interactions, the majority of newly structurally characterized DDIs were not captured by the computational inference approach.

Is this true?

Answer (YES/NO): NO